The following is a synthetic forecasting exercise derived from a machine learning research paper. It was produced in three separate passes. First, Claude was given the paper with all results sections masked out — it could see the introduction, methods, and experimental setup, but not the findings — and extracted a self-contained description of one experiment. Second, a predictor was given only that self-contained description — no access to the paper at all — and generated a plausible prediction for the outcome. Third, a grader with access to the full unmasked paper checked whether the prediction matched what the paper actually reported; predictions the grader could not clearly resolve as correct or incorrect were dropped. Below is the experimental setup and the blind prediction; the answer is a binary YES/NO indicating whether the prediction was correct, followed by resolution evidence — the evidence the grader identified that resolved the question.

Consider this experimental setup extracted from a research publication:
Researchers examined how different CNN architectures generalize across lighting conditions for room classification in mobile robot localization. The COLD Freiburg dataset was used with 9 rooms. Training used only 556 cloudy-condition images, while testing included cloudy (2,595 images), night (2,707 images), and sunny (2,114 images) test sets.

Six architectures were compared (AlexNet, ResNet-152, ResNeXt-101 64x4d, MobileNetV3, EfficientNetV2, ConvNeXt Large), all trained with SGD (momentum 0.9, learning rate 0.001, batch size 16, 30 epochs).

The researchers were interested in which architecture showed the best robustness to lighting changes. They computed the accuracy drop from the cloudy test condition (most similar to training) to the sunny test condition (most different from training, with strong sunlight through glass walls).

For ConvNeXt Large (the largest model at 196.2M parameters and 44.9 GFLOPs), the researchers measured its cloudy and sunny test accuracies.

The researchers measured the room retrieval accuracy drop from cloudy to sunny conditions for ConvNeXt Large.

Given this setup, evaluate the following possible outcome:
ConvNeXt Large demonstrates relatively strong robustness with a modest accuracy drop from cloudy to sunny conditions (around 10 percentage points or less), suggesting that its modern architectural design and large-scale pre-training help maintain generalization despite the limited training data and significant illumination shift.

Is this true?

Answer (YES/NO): NO